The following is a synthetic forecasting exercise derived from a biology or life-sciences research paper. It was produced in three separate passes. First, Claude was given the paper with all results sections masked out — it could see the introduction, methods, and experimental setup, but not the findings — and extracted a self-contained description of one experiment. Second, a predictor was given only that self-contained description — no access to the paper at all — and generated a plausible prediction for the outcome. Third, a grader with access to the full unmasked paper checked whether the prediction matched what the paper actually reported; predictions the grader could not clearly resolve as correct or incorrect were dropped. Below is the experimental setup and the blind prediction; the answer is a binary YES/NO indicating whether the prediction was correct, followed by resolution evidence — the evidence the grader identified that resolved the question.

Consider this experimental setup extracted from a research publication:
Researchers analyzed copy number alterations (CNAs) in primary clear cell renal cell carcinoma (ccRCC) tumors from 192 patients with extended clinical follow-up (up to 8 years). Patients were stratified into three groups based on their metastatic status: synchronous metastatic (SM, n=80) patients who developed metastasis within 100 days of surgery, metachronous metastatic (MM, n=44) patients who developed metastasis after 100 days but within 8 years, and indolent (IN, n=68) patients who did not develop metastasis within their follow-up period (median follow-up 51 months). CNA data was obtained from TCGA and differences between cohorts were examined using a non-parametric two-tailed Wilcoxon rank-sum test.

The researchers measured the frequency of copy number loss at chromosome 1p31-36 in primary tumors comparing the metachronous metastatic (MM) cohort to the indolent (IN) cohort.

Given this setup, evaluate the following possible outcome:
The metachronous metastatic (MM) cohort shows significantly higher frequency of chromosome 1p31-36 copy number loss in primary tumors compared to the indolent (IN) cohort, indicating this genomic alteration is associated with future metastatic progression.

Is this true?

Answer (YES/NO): YES